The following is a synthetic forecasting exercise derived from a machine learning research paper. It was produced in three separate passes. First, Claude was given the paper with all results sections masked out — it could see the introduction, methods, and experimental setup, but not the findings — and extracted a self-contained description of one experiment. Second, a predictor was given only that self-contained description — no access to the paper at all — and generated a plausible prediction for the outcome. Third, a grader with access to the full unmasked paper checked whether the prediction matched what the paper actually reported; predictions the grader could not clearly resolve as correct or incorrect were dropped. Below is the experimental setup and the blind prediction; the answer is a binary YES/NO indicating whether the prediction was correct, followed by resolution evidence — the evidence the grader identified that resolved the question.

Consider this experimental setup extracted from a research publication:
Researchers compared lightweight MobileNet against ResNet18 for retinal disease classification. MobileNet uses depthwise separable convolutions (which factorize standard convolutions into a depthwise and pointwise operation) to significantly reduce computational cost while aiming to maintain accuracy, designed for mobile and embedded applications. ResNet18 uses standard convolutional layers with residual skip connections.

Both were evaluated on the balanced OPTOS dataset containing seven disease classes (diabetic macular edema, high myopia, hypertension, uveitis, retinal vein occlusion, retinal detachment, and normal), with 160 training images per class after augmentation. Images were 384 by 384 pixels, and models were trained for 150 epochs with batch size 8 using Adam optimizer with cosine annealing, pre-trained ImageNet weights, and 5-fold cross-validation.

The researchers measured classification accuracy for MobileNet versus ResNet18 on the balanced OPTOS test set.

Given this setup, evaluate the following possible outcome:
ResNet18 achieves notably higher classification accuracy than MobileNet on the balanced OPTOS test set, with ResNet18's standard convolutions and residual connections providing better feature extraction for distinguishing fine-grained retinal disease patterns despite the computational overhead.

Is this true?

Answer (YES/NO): NO